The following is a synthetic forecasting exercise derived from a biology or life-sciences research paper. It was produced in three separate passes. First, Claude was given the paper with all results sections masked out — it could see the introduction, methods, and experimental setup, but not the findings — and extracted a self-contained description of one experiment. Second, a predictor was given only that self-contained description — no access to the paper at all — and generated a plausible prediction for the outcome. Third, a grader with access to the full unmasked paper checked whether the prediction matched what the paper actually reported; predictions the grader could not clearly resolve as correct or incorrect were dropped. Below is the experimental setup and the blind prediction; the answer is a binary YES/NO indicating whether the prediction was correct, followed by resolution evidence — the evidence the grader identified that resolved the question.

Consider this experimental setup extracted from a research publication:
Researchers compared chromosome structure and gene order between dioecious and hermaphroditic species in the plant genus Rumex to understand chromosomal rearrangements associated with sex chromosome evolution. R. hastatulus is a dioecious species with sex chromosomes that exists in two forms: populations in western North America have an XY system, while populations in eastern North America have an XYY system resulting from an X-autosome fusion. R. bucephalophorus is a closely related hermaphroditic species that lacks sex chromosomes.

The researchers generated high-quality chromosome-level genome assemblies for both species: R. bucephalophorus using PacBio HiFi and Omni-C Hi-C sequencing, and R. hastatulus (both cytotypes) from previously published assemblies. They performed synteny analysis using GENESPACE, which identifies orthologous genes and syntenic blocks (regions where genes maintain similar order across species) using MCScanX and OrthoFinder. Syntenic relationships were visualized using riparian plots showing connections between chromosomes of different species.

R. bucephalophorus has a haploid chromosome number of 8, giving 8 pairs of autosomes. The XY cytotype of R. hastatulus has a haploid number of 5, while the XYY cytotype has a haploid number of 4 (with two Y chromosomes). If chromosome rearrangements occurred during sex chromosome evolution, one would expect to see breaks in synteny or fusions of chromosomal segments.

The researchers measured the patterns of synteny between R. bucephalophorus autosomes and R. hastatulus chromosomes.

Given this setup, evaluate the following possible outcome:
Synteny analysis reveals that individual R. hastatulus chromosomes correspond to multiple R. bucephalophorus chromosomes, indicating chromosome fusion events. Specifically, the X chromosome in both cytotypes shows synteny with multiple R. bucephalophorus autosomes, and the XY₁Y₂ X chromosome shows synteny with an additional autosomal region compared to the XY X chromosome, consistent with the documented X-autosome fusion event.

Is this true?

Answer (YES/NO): YES